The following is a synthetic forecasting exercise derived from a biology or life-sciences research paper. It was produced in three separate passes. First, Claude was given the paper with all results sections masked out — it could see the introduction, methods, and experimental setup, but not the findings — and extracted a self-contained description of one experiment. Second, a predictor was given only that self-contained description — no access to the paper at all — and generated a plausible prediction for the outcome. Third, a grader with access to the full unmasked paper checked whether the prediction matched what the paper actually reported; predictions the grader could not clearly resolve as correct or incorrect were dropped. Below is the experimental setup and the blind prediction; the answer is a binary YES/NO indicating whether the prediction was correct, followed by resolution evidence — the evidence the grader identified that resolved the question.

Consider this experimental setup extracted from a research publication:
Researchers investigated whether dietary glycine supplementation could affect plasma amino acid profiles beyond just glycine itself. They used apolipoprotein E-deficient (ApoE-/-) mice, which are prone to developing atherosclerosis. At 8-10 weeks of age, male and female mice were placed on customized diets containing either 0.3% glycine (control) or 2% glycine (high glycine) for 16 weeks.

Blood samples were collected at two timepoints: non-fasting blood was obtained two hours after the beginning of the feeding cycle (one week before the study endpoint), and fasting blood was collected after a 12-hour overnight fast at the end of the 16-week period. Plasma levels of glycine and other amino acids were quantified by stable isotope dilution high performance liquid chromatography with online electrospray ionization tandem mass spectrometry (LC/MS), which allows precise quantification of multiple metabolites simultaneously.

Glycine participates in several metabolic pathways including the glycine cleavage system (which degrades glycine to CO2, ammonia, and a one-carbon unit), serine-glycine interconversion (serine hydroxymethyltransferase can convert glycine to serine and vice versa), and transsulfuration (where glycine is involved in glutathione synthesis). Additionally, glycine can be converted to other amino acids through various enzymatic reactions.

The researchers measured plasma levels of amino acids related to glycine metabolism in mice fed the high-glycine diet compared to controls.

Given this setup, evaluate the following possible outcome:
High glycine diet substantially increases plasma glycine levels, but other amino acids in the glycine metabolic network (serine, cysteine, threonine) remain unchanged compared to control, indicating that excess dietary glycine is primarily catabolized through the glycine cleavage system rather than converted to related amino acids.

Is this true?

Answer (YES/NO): NO